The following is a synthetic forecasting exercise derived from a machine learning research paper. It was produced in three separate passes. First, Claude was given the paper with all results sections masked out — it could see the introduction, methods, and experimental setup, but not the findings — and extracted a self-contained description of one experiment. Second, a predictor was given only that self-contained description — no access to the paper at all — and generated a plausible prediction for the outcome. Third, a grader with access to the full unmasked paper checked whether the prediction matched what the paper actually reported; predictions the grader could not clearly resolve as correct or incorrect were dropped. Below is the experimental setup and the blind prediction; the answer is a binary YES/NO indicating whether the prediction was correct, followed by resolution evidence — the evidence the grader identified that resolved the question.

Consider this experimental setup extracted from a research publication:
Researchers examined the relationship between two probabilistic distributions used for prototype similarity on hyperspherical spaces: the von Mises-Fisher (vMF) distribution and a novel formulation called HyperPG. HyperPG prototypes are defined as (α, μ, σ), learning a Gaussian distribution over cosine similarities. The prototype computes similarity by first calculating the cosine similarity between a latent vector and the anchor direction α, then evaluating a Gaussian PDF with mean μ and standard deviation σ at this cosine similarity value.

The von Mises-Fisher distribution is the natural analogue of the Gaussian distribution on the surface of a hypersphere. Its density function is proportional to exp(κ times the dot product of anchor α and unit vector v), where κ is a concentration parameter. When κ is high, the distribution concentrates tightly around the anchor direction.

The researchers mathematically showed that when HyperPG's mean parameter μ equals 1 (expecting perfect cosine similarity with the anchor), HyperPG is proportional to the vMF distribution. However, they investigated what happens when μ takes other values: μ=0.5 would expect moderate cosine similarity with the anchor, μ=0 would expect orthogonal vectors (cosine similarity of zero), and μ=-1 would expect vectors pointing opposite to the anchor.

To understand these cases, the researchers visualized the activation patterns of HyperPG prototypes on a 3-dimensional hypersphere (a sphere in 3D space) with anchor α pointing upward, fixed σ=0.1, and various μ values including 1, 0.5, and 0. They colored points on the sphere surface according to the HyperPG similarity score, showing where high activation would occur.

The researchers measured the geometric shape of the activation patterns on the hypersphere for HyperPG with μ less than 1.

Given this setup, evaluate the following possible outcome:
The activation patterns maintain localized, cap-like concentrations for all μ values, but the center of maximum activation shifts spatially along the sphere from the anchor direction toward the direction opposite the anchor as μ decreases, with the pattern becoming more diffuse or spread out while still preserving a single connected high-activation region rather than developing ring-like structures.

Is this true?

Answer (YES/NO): NO